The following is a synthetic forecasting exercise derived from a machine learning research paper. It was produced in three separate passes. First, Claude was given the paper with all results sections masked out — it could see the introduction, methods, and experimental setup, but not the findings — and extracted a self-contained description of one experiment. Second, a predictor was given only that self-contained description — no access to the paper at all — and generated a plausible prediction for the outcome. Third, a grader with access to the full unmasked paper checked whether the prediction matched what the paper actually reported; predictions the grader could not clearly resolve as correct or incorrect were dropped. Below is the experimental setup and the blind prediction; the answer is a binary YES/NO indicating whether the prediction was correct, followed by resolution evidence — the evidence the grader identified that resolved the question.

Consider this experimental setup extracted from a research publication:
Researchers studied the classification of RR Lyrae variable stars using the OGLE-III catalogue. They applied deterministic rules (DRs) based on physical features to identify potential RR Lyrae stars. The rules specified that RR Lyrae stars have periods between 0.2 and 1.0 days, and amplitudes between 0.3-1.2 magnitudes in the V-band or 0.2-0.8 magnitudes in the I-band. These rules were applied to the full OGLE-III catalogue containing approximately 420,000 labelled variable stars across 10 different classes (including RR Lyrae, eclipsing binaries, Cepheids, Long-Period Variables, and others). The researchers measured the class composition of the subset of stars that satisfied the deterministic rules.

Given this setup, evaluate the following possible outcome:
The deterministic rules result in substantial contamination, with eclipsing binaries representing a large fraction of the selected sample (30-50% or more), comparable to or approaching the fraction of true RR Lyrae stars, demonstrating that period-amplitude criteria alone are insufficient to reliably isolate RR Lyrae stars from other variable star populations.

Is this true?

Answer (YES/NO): NO